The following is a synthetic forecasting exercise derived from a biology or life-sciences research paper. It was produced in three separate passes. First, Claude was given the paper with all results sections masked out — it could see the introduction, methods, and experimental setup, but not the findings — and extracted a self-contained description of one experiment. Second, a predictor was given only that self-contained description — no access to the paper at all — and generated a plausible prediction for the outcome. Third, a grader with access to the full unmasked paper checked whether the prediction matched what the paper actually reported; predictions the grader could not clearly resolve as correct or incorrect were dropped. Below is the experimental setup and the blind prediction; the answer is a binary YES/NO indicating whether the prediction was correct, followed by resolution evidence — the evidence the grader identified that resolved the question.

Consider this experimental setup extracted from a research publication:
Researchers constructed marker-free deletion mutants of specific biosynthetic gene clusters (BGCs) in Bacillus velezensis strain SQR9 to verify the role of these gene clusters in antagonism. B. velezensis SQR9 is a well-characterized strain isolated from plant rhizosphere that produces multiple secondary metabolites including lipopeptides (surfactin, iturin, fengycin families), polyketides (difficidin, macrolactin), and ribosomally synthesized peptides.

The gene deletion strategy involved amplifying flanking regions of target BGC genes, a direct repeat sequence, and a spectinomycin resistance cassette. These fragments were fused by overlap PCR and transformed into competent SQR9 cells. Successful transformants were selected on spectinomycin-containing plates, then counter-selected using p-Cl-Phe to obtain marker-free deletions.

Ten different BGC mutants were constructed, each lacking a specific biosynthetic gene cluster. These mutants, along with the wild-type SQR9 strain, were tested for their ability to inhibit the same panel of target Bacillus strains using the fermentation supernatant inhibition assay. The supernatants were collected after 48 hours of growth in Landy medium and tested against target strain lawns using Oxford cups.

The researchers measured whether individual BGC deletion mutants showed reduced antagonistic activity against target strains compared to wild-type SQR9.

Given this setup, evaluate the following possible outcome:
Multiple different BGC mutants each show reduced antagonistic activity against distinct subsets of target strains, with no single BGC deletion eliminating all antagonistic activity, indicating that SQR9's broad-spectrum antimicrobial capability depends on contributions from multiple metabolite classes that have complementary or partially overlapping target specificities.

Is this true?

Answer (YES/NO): YES